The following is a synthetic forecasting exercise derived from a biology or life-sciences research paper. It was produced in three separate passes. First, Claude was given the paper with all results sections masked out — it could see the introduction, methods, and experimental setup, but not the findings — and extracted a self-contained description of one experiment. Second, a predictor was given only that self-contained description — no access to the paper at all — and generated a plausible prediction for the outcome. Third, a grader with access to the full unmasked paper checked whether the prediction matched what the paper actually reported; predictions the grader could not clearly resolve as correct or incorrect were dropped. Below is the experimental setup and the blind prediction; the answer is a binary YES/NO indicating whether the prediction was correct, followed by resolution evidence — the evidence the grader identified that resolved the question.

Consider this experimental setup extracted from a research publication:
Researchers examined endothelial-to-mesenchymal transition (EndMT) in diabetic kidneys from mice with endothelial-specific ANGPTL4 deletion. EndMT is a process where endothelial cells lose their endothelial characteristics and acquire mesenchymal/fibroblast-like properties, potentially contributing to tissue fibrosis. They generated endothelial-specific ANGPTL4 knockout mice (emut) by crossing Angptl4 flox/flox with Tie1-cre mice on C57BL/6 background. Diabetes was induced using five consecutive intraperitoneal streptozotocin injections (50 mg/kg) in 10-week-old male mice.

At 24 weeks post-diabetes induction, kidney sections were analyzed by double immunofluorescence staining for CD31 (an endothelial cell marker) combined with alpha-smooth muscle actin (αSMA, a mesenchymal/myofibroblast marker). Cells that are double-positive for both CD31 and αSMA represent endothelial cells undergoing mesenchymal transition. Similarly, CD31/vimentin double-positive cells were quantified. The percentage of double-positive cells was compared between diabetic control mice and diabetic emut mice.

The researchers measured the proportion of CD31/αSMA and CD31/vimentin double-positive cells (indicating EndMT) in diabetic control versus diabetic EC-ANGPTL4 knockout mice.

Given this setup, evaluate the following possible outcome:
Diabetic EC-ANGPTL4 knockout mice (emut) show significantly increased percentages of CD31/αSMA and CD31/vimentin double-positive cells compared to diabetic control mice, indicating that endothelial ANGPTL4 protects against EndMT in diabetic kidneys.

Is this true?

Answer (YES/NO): NO